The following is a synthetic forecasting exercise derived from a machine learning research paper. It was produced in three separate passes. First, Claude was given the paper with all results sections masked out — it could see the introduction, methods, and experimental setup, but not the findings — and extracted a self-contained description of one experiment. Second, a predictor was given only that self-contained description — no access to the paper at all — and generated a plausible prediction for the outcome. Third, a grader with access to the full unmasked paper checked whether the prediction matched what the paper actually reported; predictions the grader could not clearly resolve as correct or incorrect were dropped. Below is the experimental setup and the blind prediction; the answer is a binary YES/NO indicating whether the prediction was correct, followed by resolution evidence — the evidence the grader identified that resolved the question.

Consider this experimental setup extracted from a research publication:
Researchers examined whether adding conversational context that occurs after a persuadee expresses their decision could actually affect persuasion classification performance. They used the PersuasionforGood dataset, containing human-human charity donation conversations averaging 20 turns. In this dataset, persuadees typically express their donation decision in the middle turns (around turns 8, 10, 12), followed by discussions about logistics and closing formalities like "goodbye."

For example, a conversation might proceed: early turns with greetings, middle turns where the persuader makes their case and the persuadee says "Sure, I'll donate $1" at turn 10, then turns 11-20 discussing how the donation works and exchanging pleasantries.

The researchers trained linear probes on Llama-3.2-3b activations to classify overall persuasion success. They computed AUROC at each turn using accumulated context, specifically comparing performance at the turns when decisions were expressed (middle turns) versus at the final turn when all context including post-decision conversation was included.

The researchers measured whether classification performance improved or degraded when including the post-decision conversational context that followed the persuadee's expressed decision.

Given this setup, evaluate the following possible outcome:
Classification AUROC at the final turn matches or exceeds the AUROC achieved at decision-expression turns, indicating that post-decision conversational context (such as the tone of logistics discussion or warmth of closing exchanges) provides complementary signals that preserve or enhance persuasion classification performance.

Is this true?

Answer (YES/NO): NO